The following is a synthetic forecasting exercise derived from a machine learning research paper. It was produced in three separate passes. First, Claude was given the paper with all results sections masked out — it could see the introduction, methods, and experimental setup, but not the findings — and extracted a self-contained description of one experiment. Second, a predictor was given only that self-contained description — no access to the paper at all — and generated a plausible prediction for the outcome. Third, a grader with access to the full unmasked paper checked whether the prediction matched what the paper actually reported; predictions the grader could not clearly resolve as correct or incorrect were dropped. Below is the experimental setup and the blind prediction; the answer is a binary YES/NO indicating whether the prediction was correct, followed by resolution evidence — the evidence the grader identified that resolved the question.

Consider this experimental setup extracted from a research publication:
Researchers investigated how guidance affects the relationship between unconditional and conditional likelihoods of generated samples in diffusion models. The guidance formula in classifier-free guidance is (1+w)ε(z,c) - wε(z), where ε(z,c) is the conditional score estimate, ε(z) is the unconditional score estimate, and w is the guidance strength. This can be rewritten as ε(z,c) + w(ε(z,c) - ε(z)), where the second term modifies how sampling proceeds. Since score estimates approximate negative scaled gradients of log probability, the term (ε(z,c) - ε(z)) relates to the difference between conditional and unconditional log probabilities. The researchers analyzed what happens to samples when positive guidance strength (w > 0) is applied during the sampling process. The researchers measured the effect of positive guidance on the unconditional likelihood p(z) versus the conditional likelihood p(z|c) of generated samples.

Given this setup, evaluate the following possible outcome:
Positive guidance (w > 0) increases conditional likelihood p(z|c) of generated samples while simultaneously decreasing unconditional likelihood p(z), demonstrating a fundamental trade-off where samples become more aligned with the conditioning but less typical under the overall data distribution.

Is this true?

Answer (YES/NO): YES